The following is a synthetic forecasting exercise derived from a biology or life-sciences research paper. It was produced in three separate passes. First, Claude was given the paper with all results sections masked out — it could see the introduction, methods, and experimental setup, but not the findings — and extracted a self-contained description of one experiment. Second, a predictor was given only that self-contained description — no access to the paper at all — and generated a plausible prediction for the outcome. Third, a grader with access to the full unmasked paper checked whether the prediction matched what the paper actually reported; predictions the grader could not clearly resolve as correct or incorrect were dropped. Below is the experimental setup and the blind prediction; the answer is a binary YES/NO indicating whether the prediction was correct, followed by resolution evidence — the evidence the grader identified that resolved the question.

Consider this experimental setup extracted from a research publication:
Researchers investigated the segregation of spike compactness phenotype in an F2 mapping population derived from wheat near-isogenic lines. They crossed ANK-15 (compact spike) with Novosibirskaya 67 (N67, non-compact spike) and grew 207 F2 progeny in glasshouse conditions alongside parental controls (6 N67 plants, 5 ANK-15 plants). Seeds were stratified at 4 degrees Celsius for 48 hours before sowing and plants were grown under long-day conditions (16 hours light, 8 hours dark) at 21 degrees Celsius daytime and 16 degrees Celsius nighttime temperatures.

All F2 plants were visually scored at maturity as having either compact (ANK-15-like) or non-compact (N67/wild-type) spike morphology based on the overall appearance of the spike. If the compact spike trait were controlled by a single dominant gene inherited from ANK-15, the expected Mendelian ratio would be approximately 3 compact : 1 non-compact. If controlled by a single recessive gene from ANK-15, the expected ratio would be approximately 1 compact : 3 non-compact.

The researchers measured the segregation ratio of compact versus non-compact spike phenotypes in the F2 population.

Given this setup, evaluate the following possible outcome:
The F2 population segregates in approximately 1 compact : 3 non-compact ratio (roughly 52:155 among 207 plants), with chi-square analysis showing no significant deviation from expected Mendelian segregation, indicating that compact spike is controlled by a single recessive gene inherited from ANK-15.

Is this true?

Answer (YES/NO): NO